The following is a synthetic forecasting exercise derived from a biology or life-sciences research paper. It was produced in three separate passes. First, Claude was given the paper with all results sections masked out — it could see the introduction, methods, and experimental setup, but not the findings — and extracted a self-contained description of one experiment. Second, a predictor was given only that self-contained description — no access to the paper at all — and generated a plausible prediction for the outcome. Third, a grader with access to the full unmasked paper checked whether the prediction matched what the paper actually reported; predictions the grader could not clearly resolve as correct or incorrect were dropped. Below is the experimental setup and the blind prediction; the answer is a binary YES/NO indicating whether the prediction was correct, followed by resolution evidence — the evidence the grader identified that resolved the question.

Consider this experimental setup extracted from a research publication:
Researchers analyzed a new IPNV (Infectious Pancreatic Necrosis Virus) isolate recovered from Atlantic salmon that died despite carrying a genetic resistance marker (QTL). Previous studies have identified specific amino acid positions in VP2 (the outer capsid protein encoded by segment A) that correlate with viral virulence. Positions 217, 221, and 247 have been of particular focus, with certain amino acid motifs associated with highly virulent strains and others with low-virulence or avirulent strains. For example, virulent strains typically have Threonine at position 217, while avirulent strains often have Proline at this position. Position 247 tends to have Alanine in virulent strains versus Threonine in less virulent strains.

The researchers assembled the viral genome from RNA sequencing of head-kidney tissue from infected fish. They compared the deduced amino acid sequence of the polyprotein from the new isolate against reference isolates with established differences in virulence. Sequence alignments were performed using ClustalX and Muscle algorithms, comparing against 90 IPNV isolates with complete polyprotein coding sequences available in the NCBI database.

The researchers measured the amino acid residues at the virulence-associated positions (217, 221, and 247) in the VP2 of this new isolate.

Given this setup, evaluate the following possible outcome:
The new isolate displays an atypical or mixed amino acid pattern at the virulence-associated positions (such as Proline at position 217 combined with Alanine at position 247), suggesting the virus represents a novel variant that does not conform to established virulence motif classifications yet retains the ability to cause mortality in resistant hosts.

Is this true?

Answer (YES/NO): YES